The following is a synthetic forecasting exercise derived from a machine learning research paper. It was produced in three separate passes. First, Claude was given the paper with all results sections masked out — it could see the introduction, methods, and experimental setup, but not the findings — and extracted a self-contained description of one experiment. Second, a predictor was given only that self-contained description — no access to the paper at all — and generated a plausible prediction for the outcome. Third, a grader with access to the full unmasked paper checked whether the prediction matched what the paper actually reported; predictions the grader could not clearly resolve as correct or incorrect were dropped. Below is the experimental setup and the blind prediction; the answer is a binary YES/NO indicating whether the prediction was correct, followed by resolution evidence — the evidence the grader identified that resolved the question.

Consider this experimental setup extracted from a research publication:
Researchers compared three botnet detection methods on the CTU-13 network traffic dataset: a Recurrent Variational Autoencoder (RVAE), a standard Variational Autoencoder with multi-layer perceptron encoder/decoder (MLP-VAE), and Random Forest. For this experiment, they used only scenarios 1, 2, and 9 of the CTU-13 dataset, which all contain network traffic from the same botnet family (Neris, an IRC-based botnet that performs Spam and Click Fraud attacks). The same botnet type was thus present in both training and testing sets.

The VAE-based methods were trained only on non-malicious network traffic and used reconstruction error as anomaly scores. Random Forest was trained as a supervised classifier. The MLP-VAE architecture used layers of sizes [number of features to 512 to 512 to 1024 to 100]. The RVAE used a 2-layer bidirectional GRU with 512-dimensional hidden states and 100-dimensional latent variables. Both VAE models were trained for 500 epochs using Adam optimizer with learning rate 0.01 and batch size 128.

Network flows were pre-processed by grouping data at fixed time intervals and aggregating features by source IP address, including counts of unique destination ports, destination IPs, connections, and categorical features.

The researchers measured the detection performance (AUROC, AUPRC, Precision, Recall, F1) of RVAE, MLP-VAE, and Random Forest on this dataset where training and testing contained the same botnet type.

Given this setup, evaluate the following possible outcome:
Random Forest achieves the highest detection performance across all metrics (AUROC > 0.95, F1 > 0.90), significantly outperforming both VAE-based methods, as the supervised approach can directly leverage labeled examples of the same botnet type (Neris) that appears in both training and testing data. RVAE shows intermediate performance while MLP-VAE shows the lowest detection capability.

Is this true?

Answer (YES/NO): NO